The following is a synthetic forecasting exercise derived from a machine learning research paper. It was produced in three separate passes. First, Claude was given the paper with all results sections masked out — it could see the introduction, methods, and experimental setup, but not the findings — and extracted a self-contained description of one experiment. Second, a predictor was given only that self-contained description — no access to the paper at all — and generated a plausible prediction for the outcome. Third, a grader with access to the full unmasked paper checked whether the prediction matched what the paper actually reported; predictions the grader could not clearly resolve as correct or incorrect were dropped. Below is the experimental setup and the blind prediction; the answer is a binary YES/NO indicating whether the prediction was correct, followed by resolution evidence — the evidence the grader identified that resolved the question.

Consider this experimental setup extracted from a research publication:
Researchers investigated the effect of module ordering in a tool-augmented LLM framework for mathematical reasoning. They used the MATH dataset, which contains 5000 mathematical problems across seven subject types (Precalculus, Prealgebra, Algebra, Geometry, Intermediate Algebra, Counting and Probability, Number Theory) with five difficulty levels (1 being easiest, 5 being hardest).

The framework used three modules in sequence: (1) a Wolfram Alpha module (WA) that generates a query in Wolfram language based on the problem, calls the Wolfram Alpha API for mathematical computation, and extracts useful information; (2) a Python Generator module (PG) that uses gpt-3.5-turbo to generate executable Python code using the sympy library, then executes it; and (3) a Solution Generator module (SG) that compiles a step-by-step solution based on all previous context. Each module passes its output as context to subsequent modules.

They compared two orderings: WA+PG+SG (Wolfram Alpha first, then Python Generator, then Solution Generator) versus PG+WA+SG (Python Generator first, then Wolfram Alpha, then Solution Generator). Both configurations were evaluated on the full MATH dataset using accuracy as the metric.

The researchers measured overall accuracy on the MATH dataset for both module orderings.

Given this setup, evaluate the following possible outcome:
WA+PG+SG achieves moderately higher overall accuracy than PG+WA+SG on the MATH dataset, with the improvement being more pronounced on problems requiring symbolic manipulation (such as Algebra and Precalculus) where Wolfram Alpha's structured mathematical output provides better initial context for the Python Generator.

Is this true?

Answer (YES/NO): NO